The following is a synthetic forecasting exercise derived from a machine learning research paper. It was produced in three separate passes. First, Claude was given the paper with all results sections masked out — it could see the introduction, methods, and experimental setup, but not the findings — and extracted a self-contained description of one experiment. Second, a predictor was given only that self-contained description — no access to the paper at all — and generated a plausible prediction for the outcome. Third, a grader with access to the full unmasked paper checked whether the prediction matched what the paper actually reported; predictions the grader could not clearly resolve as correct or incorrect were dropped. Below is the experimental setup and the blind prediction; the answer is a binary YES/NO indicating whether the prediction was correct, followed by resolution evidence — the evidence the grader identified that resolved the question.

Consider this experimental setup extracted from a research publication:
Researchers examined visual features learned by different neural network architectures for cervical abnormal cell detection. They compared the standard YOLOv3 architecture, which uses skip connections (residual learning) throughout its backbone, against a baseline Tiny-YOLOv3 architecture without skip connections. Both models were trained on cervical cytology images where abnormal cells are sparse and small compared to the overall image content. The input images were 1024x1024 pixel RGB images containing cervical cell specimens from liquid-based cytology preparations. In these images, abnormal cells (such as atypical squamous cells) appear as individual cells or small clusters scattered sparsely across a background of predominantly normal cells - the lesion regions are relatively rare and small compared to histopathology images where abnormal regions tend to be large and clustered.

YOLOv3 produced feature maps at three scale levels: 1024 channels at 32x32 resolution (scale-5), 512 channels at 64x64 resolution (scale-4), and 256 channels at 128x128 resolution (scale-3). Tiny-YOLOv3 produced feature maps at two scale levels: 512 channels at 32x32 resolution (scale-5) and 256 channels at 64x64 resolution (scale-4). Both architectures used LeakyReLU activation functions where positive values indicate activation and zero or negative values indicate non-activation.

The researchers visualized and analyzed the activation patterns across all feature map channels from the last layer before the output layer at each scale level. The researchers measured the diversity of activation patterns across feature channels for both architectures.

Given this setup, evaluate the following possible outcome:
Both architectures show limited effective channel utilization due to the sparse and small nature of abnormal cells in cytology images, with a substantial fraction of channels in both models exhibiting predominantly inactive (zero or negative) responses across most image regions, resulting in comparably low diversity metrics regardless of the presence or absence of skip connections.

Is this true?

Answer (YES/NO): NO